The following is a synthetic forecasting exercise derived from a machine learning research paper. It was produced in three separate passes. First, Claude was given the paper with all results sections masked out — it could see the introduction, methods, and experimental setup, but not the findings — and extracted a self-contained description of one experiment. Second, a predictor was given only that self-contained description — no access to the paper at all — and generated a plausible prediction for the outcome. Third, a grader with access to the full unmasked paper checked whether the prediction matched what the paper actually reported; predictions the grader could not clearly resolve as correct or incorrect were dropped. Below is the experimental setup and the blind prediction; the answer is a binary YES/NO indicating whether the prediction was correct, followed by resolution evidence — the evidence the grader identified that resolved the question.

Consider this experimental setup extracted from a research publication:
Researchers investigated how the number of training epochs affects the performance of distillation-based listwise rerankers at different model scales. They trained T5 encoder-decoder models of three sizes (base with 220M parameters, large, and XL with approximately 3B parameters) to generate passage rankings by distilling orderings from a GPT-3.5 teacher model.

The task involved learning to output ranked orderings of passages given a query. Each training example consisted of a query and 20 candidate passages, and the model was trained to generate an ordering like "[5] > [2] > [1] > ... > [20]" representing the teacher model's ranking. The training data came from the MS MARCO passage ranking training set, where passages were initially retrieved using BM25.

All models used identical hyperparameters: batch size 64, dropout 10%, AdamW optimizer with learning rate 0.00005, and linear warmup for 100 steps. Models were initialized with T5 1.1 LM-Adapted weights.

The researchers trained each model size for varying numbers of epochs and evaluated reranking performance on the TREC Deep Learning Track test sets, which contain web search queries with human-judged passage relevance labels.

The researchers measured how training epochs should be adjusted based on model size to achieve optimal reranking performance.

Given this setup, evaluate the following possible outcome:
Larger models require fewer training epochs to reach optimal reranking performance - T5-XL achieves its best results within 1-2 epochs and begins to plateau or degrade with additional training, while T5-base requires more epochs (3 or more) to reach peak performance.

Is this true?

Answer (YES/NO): YES